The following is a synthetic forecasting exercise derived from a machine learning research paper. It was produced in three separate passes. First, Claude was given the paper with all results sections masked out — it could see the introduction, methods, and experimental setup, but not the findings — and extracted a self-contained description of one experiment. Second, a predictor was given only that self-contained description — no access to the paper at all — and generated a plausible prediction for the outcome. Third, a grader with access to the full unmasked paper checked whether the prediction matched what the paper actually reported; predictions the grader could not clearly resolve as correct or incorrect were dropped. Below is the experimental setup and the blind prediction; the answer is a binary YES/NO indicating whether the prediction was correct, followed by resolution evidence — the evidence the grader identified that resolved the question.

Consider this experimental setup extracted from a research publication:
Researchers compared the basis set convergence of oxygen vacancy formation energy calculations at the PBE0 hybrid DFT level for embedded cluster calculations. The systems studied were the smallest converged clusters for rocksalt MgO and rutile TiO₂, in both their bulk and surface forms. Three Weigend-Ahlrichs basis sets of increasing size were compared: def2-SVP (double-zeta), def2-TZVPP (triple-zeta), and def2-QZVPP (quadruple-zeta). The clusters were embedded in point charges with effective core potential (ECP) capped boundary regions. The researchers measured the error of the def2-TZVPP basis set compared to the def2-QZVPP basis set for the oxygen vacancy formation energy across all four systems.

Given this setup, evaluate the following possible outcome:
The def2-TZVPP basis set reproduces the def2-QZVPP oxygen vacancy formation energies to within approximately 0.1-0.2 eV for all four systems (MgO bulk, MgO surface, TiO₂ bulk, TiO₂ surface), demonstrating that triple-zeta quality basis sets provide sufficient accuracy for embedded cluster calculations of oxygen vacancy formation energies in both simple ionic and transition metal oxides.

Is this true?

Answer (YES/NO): NO